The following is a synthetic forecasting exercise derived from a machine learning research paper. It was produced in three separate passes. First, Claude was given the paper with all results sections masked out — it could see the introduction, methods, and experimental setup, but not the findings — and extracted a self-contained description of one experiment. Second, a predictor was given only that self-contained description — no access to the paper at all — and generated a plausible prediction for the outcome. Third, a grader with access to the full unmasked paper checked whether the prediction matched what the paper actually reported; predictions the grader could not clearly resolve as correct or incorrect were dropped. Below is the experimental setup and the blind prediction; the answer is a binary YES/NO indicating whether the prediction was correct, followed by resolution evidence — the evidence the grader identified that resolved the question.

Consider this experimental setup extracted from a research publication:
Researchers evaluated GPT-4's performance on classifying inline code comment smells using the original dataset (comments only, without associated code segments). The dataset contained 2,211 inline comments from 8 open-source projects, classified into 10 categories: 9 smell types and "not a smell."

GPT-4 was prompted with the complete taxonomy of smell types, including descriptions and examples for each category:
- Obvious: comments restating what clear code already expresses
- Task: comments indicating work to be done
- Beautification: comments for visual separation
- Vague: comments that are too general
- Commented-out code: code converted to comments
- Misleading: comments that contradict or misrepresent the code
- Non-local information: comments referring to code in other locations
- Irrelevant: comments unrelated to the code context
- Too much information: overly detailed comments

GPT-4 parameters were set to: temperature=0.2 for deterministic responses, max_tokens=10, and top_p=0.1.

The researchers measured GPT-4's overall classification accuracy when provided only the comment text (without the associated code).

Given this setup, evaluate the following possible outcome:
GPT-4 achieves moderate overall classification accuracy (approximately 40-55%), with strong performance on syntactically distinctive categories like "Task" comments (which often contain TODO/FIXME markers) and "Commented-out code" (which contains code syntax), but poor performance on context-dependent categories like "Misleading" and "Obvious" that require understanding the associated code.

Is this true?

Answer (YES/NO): NO